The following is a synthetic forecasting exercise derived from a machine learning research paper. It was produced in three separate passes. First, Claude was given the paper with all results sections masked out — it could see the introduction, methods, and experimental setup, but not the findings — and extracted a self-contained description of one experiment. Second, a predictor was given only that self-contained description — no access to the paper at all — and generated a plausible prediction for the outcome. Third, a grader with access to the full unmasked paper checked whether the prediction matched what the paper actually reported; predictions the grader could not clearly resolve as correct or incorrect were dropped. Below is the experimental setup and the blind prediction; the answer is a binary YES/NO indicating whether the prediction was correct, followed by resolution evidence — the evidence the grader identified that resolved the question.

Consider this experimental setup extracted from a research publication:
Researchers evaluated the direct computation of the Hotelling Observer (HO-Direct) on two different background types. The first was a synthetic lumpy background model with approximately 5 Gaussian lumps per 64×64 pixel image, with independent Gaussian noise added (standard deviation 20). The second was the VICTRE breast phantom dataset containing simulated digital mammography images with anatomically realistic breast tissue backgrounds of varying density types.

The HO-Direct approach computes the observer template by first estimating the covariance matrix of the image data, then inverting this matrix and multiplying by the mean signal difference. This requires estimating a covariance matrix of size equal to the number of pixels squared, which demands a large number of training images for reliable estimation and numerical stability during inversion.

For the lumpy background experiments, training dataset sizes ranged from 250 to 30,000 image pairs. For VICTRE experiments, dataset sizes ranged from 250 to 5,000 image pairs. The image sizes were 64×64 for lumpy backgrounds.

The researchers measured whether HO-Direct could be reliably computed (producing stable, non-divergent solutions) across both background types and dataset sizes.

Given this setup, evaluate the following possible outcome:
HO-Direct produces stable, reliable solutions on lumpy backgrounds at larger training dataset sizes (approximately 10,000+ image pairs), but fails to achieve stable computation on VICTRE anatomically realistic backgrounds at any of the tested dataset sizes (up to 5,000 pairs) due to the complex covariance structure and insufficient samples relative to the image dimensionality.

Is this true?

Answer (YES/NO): NO